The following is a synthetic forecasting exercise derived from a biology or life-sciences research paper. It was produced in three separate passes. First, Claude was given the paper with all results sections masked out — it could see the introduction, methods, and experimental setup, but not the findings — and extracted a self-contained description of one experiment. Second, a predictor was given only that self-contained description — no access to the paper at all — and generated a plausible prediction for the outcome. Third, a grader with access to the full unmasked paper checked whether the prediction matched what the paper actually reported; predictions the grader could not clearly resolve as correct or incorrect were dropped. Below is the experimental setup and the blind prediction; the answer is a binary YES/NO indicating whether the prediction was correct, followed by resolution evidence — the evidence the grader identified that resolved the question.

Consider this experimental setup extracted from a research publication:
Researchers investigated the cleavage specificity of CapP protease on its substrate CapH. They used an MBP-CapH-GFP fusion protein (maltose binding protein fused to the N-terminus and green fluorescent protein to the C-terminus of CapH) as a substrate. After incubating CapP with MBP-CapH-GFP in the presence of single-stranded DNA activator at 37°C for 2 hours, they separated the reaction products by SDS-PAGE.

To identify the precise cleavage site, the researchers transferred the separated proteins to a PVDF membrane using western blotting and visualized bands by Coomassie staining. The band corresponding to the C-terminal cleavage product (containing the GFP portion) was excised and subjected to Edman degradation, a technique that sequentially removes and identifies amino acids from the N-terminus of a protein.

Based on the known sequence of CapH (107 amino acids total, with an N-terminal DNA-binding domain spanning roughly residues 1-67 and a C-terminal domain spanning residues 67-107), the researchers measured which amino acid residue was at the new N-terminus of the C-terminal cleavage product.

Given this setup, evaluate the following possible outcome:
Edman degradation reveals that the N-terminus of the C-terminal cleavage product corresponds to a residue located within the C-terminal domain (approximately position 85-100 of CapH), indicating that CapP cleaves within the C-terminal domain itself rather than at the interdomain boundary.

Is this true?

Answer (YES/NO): NO